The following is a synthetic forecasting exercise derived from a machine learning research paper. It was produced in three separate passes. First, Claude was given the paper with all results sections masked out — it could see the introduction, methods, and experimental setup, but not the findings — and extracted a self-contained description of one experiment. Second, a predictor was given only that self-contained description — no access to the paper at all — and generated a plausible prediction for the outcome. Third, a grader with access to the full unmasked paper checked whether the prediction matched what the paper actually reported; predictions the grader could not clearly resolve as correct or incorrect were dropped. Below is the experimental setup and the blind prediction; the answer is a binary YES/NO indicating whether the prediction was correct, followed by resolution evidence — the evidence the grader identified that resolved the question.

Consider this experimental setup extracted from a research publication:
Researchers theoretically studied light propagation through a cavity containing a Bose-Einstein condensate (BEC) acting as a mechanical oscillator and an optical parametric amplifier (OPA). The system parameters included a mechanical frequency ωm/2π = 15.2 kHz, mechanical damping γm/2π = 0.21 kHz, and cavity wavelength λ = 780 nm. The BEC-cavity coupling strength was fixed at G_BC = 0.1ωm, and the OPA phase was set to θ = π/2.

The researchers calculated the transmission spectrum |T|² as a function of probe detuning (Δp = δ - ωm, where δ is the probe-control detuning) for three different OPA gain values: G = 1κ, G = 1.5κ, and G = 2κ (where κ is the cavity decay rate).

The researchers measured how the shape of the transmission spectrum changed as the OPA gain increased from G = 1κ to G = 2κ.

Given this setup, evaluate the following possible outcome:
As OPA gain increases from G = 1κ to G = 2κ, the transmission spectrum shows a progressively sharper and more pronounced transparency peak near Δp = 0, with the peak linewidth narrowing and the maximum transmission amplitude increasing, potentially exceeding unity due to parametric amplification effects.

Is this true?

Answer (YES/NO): NO